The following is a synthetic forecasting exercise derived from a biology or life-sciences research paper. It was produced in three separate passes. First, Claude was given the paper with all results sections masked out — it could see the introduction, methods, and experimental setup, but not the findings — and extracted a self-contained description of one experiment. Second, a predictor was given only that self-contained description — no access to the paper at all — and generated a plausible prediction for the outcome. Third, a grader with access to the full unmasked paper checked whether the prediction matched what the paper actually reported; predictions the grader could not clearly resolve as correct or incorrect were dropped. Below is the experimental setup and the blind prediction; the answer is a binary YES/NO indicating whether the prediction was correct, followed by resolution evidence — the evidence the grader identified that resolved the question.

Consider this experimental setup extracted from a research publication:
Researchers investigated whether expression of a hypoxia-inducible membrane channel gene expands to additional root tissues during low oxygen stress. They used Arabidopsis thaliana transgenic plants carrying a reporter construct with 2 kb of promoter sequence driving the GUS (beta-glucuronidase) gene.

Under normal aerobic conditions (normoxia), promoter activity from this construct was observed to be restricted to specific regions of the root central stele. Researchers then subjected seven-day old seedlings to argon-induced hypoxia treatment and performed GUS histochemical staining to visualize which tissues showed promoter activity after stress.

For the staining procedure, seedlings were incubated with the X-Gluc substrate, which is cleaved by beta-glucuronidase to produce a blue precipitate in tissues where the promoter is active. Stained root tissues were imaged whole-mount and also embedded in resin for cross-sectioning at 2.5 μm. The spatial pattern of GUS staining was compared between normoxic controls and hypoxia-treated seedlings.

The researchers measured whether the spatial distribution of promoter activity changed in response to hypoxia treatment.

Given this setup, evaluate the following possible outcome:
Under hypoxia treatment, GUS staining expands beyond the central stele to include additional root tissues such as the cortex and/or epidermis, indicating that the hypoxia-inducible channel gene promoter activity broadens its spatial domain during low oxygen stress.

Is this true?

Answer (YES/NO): YES